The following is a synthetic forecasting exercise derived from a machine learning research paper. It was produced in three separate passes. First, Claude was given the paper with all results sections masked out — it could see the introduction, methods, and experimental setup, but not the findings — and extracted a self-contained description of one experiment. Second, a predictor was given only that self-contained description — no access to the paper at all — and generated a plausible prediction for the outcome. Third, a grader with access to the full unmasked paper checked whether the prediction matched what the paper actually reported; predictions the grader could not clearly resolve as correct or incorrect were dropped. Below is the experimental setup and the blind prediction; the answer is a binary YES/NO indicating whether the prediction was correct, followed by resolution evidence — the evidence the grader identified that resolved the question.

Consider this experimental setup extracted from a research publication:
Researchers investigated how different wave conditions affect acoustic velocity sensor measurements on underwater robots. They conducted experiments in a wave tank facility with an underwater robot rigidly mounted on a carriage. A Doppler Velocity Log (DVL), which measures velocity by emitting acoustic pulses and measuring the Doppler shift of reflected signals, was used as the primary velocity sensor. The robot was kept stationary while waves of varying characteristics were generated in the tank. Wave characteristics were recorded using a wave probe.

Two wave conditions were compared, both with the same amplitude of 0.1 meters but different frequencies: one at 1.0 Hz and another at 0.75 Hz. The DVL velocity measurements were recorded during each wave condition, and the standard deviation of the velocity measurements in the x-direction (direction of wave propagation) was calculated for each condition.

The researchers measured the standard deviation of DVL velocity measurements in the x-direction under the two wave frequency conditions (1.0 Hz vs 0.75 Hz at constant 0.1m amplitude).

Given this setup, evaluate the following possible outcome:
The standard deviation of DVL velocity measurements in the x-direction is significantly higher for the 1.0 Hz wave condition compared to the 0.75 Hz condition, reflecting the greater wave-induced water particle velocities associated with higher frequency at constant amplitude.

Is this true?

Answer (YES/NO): NO